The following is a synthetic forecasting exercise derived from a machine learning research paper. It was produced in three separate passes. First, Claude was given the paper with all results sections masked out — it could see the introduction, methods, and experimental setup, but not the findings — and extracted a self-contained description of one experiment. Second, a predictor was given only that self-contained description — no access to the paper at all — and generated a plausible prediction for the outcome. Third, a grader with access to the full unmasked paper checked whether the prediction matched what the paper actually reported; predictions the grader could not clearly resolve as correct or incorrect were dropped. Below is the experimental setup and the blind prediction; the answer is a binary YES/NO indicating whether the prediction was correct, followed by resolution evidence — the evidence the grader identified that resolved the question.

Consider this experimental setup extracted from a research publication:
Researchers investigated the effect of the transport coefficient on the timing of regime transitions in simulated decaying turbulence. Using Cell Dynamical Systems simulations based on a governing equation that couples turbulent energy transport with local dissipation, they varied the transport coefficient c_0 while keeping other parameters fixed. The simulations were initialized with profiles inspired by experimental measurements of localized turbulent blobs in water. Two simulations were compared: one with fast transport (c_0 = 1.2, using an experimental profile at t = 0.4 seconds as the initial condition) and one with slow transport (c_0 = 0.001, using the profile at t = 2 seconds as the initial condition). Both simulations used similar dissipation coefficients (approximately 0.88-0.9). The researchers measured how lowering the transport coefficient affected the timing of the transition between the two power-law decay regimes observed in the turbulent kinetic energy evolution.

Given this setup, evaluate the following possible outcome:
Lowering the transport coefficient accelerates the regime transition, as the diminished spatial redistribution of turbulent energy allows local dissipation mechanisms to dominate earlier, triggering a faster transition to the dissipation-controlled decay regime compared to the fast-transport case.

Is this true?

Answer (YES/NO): NO